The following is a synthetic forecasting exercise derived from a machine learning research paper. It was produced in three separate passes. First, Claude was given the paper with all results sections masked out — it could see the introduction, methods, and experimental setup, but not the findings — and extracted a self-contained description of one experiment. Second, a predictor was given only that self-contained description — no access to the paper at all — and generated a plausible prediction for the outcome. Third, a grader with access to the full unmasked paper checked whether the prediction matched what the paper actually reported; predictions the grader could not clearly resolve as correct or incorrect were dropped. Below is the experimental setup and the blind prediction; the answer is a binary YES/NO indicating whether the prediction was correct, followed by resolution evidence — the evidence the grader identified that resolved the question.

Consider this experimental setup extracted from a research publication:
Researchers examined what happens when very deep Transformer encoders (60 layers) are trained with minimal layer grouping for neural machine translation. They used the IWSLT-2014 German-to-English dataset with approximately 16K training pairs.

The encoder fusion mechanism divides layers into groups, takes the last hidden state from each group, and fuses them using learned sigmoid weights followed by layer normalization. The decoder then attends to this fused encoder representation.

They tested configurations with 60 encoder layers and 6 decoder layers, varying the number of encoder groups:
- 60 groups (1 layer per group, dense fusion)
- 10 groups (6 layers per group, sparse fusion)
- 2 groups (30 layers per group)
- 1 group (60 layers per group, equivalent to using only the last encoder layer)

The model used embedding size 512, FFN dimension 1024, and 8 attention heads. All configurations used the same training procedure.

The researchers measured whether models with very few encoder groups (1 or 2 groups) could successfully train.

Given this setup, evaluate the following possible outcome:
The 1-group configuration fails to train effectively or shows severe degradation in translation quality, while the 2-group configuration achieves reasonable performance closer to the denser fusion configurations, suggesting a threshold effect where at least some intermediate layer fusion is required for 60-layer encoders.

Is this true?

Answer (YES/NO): NO